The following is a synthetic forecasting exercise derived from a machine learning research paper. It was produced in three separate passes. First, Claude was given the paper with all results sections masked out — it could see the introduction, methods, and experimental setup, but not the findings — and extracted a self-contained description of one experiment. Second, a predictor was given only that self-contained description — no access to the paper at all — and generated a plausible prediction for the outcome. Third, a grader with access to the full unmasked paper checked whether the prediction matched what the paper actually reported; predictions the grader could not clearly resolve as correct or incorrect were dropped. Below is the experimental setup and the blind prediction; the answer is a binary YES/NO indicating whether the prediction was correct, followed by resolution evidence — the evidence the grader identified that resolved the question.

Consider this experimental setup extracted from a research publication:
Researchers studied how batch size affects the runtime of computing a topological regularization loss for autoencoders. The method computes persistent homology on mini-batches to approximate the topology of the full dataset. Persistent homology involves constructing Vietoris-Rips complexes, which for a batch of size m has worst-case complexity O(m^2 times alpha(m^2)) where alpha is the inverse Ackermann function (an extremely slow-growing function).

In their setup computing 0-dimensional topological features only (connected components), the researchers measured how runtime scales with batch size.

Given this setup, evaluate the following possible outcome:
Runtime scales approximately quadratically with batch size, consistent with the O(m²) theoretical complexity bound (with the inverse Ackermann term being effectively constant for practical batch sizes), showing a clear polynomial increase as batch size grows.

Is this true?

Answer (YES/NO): NO